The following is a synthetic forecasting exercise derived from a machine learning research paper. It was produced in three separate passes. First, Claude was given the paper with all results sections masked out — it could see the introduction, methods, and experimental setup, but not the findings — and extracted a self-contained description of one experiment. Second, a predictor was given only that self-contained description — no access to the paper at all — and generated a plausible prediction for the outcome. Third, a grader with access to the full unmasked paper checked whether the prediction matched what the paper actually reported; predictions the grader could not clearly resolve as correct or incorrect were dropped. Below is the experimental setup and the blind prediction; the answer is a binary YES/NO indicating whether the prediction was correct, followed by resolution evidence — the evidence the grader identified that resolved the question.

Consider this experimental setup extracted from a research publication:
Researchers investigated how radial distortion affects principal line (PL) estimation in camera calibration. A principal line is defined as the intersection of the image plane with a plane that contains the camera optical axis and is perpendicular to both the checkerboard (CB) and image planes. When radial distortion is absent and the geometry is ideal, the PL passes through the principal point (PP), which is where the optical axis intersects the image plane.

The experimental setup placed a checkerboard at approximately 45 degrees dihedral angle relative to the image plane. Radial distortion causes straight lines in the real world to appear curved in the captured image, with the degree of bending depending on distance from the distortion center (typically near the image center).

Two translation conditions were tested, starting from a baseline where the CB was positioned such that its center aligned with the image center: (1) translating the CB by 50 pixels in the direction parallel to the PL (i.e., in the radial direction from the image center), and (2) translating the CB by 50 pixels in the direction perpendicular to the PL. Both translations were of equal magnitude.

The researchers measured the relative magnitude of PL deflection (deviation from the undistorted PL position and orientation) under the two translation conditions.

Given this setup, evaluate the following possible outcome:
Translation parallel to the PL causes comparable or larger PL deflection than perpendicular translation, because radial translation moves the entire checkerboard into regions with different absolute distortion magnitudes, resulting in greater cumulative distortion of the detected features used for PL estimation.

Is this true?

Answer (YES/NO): NO